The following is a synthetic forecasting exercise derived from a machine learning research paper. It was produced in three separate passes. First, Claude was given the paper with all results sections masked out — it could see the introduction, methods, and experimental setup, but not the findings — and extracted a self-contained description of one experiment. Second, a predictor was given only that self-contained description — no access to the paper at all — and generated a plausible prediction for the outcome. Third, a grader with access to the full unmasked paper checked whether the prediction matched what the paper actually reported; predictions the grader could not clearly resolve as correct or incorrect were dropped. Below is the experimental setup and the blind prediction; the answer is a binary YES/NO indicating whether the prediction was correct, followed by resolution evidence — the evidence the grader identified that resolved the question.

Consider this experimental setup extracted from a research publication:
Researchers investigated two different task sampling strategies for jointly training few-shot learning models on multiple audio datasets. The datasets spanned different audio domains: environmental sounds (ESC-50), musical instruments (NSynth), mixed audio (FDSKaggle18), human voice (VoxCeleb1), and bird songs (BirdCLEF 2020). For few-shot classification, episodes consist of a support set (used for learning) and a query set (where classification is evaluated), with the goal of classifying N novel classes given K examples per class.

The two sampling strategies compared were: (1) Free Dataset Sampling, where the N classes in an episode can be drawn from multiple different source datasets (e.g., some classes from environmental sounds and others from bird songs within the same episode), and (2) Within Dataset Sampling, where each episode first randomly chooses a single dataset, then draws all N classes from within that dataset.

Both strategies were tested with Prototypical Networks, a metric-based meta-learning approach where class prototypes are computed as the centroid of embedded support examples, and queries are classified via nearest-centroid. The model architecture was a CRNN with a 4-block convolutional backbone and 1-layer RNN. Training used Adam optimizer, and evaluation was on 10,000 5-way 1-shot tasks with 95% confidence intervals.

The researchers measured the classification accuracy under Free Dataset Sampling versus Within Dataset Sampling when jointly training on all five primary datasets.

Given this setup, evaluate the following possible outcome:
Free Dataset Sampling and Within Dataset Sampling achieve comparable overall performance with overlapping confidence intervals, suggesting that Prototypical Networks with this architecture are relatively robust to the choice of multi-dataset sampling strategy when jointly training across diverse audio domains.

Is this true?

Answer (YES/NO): NO